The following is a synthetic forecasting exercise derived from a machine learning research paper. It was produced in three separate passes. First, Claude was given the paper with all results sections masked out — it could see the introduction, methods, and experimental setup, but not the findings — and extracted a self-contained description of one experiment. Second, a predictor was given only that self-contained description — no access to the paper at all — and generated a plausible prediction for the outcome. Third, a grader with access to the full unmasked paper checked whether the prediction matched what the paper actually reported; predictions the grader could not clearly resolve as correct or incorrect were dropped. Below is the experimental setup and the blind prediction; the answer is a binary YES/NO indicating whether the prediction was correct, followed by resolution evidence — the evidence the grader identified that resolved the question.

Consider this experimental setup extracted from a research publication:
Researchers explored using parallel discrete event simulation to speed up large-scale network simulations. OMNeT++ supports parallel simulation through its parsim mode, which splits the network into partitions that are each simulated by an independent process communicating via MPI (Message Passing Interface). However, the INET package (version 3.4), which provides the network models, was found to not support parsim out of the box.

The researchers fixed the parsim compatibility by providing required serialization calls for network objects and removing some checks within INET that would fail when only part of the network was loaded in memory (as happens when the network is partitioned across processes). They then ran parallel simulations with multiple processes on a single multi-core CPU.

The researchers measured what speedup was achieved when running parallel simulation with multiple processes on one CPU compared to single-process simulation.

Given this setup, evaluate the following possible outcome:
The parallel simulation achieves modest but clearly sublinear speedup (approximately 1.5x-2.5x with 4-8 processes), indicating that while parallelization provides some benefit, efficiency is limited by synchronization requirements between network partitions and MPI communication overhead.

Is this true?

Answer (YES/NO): YES